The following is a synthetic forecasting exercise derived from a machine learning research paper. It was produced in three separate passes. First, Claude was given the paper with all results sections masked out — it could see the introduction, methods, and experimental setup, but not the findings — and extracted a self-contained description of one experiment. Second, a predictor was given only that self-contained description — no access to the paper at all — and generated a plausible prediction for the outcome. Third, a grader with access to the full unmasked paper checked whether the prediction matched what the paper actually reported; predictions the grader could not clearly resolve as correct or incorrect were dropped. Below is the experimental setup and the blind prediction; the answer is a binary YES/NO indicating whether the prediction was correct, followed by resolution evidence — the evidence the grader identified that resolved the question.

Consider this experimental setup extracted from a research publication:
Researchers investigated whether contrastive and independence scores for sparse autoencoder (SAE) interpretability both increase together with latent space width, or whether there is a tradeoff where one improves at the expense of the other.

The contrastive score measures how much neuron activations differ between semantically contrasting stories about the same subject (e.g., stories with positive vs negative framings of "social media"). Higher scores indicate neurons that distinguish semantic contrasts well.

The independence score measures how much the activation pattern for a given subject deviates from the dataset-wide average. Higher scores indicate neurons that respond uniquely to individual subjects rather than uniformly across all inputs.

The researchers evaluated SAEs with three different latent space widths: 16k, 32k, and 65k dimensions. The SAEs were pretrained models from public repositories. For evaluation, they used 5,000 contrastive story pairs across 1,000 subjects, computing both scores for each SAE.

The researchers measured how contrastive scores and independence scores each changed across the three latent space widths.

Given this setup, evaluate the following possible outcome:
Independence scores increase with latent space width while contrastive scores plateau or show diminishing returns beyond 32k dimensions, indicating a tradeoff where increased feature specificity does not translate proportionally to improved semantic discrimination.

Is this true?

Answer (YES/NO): NO